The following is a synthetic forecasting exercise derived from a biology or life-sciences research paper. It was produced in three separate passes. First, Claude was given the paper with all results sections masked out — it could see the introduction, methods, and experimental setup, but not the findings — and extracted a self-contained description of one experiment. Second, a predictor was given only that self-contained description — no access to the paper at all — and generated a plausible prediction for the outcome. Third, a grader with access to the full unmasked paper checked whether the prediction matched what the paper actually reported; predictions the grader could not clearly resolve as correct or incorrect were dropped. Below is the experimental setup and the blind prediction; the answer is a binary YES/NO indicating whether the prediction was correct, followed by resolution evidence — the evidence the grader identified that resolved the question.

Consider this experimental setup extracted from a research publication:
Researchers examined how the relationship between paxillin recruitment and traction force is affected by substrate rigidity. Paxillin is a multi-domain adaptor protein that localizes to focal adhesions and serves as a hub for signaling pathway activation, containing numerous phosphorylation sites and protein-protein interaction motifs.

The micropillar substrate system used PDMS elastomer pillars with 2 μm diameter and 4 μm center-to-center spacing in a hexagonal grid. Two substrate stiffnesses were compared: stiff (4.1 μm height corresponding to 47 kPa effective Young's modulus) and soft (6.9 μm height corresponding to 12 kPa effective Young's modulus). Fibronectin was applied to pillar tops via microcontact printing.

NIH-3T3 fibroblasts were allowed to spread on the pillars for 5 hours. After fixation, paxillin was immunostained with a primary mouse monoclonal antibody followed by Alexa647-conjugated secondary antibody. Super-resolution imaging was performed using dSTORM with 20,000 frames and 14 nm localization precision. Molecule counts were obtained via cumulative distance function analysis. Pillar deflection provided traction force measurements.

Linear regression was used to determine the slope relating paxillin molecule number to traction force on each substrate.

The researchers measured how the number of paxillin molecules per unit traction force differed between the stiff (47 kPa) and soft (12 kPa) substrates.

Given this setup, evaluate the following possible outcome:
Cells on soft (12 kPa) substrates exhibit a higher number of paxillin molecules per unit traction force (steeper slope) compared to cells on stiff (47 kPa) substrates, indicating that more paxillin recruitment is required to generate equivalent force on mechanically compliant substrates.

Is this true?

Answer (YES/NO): YES